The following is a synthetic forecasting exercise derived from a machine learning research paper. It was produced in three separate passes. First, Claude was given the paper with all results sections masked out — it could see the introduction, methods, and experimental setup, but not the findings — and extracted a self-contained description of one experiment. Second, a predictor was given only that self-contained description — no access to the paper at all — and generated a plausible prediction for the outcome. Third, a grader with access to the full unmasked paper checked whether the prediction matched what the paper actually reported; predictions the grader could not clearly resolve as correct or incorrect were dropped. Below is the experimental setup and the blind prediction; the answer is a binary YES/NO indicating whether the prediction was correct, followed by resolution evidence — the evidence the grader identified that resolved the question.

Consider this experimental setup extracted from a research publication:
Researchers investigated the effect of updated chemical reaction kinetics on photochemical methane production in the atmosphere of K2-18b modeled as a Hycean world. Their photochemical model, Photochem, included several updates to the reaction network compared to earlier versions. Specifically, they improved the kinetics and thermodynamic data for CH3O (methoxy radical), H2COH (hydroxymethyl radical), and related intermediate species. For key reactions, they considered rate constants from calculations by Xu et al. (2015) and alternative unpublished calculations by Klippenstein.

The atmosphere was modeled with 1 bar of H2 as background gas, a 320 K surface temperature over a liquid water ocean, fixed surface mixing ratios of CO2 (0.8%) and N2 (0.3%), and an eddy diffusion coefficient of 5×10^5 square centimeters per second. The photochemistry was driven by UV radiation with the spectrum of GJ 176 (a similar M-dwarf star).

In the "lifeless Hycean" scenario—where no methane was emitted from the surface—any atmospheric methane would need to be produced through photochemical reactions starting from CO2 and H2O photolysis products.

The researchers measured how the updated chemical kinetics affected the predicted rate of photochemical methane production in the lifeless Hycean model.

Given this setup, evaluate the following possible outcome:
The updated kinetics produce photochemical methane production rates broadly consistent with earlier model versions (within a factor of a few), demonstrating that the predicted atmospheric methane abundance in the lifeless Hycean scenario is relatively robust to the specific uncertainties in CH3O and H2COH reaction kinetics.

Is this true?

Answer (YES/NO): NO